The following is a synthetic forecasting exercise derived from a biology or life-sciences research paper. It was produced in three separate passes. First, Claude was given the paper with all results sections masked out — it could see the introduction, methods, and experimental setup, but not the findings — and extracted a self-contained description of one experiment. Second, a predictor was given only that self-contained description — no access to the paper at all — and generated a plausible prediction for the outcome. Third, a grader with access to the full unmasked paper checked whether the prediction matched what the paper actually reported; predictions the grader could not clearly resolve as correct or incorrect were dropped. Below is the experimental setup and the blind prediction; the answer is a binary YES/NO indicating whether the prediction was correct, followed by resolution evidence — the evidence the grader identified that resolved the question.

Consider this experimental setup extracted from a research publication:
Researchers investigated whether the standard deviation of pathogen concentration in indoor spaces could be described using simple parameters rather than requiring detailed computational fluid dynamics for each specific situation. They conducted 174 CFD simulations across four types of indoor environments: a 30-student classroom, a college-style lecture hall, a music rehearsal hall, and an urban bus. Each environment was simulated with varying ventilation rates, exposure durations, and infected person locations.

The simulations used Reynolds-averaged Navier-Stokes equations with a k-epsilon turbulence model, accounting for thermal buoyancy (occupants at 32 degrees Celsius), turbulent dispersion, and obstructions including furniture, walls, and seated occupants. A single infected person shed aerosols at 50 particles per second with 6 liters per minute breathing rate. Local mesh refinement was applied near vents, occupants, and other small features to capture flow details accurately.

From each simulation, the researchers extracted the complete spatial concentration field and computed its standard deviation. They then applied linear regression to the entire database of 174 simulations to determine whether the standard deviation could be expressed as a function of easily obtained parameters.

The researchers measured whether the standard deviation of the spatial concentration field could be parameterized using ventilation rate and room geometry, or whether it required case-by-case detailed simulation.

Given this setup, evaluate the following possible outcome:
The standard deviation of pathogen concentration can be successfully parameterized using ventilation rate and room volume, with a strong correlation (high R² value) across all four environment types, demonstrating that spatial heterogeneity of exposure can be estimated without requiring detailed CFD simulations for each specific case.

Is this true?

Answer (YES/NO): NO